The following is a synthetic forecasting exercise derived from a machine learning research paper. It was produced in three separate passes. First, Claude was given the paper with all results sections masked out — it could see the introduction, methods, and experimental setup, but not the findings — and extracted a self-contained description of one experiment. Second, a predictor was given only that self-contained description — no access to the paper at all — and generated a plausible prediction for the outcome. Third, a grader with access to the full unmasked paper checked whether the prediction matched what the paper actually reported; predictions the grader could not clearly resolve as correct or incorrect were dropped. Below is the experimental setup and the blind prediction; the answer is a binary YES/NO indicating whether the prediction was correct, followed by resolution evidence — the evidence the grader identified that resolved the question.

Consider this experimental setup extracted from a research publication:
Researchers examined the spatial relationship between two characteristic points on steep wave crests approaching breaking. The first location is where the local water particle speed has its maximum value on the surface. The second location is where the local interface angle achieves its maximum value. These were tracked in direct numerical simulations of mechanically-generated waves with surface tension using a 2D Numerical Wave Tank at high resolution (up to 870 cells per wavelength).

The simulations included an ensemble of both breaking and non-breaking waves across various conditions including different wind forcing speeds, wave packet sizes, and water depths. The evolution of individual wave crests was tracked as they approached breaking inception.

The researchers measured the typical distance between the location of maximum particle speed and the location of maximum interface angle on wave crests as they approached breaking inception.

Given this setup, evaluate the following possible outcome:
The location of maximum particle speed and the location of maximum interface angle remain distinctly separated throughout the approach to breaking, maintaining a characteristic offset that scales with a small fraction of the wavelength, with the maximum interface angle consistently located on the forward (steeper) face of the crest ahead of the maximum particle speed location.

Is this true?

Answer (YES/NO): NO